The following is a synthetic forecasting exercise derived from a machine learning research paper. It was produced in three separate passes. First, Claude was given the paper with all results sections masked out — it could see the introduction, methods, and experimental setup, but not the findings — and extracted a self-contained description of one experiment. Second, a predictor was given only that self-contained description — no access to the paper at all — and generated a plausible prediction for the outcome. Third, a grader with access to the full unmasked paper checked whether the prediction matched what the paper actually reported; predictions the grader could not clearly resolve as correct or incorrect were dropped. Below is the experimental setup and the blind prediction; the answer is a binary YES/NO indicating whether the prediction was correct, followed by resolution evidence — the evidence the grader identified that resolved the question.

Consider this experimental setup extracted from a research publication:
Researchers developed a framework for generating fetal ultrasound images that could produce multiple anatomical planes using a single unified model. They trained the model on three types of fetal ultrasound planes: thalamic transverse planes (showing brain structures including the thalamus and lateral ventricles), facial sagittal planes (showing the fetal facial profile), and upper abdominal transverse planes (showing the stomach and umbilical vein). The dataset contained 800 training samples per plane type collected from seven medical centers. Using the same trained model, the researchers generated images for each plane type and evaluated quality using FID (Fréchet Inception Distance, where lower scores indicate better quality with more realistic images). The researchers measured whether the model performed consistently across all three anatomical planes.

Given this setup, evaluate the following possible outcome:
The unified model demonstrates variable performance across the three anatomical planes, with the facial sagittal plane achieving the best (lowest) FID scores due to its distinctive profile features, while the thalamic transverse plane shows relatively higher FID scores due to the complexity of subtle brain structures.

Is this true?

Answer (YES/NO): NO